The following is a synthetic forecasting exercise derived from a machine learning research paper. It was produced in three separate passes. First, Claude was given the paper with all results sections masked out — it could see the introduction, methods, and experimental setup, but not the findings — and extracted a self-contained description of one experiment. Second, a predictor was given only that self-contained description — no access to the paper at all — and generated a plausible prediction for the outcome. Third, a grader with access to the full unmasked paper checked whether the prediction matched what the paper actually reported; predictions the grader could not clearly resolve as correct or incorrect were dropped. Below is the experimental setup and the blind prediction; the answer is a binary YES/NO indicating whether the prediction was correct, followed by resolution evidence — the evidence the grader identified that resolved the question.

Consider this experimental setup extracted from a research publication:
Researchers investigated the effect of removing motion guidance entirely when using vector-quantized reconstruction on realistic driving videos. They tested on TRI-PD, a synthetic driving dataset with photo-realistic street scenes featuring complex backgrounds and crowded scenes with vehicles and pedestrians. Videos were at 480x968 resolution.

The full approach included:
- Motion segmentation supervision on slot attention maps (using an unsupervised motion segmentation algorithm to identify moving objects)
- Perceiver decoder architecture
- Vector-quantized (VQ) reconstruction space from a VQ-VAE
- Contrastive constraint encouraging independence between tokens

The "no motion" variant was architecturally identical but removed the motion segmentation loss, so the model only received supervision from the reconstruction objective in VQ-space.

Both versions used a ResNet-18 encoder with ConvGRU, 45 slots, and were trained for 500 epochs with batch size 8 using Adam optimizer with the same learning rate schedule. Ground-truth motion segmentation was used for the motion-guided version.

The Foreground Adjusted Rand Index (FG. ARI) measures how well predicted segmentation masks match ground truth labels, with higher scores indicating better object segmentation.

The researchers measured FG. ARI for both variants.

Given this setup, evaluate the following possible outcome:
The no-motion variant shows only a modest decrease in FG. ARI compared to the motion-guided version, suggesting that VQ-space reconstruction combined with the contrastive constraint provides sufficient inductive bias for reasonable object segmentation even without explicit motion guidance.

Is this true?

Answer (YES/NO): NO